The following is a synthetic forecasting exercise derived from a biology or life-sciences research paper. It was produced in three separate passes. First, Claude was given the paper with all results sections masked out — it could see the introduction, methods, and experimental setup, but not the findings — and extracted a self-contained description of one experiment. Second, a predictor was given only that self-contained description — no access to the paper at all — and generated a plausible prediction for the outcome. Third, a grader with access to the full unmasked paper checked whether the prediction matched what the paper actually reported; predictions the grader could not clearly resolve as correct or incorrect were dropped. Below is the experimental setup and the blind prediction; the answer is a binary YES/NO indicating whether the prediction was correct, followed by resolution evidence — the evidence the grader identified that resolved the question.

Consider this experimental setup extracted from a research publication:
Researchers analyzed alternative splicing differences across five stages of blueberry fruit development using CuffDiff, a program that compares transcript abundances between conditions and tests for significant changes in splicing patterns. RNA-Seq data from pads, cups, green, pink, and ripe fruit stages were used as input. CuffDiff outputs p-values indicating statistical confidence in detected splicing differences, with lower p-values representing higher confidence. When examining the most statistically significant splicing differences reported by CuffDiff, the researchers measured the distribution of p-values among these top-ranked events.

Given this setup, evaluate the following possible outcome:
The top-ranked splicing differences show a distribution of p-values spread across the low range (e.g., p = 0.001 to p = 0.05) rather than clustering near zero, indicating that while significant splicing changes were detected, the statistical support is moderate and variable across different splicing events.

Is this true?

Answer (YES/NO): NO